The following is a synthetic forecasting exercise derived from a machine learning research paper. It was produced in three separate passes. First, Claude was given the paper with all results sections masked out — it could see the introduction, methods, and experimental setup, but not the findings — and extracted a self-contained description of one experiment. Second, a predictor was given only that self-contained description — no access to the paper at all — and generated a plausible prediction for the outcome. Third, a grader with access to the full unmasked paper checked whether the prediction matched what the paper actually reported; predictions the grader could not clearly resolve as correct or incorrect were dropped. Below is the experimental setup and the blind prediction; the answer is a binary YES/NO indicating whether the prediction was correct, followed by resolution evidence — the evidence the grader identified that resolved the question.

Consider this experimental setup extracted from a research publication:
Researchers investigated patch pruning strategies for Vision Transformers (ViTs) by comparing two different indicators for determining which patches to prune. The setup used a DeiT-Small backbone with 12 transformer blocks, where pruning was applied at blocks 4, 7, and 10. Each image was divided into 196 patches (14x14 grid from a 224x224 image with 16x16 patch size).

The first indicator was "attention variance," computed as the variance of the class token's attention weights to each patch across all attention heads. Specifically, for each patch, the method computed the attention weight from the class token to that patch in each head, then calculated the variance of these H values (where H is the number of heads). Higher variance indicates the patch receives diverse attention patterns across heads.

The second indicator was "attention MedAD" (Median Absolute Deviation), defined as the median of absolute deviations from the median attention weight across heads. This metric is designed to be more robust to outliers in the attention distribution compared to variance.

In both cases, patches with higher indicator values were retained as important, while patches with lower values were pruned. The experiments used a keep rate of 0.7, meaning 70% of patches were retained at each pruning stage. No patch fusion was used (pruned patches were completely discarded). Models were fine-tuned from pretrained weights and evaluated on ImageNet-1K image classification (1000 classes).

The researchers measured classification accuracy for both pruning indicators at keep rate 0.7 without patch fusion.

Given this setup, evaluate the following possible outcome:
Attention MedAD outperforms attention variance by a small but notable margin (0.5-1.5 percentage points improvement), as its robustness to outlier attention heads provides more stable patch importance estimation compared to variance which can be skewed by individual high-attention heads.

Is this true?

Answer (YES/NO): NO